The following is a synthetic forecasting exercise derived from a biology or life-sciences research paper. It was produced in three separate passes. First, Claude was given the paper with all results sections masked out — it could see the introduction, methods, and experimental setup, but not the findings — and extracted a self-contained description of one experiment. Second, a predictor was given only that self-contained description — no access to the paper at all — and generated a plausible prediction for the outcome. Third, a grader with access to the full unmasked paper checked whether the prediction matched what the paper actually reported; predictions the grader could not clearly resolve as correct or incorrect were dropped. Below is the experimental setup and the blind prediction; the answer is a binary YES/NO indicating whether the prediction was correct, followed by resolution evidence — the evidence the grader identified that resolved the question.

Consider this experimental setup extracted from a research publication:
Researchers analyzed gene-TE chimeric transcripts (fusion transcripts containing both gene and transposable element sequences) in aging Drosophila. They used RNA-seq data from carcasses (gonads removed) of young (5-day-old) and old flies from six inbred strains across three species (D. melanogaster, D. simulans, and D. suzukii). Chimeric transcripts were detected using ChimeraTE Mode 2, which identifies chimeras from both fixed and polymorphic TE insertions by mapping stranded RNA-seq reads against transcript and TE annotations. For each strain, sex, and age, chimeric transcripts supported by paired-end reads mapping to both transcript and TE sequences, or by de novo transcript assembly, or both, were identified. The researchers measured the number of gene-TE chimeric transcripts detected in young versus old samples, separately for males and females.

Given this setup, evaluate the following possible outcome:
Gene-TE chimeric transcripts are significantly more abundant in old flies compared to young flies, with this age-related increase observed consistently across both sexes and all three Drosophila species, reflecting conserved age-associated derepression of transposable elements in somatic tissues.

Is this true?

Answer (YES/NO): NO